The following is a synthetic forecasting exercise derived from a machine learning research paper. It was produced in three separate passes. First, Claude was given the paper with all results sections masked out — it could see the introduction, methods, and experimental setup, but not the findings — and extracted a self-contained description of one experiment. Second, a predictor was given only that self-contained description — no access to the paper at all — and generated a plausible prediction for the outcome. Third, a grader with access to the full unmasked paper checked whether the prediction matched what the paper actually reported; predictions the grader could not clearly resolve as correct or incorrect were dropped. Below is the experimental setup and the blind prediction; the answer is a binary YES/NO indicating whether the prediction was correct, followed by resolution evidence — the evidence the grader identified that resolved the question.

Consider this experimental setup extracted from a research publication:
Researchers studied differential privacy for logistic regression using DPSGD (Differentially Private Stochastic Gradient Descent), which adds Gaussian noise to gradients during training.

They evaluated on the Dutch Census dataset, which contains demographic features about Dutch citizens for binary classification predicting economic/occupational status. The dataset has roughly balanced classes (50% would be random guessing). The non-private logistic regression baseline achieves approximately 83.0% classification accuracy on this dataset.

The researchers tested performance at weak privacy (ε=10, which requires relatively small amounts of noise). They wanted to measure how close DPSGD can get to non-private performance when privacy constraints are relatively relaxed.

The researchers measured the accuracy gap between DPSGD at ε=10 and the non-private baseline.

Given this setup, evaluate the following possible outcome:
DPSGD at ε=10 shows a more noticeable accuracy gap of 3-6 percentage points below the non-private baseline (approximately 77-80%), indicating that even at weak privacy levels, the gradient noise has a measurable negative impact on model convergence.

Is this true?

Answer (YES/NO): YES